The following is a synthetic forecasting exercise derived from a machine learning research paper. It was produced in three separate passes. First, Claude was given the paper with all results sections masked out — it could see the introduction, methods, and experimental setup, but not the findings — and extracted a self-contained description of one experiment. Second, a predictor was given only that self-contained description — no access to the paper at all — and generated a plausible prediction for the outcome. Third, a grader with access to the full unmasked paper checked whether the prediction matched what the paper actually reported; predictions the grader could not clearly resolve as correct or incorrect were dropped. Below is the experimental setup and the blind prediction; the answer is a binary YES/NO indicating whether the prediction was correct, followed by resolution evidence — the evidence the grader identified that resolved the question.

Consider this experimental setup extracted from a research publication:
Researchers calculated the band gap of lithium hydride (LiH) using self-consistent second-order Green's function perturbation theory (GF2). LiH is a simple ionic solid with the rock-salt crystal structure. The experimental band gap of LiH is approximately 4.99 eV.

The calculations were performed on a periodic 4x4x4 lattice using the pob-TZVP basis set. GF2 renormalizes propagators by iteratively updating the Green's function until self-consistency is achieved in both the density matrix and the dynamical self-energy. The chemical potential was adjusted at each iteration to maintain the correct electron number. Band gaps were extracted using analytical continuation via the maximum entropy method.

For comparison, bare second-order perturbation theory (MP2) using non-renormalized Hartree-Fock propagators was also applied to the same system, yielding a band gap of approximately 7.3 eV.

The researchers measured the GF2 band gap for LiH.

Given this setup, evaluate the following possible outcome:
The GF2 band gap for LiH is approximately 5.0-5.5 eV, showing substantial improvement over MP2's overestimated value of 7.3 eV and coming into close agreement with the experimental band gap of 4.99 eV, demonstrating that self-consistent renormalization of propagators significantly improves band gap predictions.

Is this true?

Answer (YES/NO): NO